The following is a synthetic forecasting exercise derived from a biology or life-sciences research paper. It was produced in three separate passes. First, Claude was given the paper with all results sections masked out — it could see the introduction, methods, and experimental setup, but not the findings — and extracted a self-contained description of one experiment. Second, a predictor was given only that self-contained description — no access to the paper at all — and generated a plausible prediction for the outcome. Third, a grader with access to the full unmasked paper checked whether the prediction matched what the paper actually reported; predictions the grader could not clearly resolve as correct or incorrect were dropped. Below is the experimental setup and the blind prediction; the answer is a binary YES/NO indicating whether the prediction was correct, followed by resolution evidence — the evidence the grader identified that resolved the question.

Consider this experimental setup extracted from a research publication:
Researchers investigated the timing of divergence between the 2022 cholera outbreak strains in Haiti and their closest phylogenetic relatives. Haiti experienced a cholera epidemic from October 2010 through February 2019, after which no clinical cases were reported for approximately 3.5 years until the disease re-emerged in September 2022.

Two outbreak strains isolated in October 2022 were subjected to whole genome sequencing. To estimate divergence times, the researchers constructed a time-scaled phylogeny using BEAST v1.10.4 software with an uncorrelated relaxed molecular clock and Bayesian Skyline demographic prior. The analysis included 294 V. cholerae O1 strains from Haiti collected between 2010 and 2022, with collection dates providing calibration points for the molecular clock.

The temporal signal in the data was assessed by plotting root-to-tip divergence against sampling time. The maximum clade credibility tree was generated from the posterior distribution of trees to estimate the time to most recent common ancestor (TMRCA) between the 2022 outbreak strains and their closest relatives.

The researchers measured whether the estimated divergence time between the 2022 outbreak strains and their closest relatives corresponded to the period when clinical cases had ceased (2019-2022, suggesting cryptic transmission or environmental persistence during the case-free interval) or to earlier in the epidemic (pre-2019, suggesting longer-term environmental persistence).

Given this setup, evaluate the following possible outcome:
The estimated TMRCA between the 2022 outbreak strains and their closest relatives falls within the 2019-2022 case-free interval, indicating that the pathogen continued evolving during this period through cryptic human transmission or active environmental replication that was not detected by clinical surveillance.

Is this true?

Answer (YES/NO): NO